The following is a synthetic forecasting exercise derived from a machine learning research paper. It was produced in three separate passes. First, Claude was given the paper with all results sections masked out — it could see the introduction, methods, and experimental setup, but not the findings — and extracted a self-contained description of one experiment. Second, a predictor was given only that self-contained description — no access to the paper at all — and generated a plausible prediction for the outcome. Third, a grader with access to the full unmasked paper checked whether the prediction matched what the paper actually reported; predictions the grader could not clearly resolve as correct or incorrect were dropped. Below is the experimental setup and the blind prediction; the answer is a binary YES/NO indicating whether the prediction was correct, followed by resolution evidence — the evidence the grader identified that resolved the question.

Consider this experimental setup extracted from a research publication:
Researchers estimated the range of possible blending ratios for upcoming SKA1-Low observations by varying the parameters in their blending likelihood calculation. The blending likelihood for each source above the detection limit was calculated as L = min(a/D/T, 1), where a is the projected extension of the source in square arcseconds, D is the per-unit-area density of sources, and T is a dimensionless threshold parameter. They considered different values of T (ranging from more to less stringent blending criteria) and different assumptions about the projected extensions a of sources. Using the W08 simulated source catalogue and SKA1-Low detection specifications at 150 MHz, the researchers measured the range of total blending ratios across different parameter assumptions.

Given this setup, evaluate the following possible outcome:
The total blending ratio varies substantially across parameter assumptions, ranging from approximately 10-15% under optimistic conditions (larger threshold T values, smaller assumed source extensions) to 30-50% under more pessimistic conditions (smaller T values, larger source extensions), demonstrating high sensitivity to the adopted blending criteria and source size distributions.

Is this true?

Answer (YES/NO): NO